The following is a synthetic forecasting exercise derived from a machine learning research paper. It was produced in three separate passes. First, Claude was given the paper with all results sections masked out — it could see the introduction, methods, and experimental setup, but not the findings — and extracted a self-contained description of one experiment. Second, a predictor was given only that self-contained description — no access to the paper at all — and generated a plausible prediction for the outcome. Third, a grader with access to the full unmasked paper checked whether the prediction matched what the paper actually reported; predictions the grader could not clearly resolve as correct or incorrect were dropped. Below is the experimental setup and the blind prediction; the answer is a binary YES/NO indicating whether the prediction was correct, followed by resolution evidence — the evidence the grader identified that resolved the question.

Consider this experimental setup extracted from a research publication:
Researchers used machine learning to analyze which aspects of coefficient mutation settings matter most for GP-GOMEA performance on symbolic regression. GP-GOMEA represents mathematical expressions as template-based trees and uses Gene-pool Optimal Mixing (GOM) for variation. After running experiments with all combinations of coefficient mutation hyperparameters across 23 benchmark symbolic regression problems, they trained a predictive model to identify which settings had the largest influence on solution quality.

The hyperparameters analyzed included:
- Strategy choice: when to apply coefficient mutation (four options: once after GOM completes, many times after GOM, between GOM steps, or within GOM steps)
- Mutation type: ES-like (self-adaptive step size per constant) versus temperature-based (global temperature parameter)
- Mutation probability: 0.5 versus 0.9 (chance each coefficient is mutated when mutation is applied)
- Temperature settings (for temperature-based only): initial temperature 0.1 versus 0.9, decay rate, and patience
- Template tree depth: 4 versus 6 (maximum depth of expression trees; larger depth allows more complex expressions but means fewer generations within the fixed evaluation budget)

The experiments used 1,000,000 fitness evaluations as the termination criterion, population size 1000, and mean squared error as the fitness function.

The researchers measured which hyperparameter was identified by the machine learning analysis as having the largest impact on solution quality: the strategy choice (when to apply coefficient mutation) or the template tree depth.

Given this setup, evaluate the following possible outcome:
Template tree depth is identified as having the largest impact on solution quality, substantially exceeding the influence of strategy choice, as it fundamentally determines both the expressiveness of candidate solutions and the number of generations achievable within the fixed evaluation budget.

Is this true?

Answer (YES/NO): NO